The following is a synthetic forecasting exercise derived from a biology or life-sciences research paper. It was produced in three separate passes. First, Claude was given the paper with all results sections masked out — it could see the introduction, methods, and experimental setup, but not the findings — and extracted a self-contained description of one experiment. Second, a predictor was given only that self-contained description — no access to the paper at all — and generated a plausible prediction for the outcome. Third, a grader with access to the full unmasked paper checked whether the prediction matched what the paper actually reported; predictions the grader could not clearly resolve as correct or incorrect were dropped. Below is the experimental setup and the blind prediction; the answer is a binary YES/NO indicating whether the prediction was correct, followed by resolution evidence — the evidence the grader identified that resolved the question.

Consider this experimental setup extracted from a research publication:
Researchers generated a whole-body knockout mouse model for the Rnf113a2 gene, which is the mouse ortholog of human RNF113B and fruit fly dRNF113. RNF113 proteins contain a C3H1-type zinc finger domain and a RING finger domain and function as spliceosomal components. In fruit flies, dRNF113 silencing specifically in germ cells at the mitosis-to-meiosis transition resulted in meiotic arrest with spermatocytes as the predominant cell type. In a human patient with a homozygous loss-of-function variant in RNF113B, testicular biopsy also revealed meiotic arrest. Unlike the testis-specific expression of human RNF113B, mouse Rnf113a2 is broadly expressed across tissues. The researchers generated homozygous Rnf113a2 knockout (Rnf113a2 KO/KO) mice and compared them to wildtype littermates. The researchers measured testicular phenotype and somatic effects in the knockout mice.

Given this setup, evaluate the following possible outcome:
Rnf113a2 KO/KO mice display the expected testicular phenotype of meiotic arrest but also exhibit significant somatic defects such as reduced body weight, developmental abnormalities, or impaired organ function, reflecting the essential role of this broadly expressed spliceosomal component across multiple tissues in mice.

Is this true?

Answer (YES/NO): NO